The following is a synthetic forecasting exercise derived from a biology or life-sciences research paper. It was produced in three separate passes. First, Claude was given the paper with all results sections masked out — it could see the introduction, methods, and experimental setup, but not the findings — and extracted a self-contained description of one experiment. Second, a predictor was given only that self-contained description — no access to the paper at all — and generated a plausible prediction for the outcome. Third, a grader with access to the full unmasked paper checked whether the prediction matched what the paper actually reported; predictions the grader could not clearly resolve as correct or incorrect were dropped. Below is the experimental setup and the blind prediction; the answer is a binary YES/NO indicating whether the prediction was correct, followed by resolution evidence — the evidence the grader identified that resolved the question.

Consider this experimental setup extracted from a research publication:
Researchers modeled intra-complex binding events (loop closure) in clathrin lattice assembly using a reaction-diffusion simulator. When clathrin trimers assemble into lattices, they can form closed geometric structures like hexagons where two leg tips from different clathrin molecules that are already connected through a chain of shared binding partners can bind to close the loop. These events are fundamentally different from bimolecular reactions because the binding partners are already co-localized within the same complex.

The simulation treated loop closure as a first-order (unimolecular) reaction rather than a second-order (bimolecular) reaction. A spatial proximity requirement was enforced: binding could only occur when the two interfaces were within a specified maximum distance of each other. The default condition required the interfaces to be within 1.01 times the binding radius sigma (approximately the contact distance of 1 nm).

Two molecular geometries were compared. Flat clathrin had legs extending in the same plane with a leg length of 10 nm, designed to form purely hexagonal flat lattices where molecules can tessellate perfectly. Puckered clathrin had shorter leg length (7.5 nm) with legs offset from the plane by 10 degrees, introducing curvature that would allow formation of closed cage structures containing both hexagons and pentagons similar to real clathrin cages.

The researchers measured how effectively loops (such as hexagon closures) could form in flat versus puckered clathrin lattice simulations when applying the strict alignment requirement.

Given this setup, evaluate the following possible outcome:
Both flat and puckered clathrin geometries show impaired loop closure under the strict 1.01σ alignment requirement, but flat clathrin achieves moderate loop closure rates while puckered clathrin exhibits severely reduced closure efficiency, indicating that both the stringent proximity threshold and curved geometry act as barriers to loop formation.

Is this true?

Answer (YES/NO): NO